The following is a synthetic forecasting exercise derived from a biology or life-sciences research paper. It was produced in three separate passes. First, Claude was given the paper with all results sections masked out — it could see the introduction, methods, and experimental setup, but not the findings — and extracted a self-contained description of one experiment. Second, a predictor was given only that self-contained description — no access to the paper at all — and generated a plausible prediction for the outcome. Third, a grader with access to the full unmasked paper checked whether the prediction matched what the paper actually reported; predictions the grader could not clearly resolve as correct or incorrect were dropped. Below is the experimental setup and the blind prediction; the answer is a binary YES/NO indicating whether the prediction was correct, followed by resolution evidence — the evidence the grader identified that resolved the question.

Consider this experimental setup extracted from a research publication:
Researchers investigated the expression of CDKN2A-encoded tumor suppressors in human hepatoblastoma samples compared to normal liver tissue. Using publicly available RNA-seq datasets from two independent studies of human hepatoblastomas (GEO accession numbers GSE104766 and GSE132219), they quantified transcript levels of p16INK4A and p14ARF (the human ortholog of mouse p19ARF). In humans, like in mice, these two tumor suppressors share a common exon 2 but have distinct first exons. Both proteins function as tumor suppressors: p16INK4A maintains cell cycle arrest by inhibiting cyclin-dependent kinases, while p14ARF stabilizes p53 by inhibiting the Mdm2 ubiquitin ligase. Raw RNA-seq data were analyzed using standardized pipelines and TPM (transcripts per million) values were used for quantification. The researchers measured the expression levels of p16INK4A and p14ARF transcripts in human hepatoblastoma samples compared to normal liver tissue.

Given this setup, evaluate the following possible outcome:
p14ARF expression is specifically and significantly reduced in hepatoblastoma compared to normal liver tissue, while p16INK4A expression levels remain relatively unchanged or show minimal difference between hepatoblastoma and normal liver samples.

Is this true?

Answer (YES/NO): NO